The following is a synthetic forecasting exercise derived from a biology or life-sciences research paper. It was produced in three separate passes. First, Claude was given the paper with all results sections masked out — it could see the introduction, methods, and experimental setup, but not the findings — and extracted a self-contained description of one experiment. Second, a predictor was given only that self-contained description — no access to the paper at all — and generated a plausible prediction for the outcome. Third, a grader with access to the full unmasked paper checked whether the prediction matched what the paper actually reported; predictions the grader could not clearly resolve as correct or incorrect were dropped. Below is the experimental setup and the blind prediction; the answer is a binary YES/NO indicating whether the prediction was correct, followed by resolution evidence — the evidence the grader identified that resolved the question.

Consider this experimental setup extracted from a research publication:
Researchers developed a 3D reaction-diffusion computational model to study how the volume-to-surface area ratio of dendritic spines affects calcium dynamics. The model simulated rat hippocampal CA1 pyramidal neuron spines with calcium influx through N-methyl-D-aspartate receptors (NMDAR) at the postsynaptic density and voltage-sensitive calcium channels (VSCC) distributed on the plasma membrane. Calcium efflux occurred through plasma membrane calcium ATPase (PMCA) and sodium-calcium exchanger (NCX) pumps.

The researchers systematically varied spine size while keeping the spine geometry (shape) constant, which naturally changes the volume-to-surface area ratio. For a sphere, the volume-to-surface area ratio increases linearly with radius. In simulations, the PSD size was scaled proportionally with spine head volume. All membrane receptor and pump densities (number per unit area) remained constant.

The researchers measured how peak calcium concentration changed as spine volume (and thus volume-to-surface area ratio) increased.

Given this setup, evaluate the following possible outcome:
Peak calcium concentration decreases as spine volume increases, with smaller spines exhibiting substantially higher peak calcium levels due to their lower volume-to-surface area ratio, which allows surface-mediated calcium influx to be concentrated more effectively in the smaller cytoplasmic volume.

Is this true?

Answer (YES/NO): YES